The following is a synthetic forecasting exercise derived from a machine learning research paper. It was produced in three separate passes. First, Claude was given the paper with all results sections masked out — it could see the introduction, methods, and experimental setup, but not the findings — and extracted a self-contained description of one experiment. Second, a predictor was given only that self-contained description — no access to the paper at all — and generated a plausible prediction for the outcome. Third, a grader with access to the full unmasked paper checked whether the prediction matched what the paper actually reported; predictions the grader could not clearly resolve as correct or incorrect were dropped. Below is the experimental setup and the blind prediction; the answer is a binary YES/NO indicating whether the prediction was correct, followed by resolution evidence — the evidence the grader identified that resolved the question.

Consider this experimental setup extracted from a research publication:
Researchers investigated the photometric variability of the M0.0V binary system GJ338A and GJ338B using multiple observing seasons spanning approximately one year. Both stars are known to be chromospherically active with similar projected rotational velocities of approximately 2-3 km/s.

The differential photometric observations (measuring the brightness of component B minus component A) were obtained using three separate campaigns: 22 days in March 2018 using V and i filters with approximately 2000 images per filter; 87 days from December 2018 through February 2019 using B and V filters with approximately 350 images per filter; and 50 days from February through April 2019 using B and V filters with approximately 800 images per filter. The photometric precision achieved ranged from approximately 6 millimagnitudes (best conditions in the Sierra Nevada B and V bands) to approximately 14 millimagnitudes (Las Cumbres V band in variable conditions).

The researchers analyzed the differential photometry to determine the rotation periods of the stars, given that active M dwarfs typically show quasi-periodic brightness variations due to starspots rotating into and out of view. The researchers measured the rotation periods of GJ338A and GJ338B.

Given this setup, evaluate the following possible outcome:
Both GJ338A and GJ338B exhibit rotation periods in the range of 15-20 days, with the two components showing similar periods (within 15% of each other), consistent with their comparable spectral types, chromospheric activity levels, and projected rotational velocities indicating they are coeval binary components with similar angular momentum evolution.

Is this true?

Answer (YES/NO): YES